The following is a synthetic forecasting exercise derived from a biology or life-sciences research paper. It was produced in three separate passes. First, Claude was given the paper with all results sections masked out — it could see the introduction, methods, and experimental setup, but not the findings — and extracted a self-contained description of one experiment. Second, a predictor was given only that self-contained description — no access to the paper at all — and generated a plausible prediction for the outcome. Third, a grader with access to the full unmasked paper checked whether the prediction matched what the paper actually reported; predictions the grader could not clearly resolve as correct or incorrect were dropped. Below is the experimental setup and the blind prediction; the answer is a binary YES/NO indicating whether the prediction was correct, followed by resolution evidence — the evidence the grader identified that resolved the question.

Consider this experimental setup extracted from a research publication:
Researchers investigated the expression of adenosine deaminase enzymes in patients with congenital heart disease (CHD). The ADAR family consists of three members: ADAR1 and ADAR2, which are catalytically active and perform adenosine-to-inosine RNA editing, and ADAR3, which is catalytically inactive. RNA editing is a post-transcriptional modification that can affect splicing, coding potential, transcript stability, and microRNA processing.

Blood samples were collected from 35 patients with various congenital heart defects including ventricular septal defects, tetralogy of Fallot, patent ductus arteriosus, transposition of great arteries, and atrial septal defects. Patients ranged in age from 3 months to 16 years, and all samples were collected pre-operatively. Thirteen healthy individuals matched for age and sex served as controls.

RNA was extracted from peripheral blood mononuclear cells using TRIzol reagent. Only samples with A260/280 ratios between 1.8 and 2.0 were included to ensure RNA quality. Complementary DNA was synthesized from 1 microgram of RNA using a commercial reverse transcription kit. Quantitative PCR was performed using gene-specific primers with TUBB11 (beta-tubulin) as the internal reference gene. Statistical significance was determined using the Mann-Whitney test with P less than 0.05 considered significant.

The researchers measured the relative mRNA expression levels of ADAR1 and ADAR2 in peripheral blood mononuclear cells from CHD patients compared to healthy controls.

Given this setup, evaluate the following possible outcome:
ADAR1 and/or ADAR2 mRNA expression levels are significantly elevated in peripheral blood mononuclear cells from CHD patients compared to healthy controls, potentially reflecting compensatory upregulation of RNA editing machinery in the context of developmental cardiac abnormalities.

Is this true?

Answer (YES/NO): YES